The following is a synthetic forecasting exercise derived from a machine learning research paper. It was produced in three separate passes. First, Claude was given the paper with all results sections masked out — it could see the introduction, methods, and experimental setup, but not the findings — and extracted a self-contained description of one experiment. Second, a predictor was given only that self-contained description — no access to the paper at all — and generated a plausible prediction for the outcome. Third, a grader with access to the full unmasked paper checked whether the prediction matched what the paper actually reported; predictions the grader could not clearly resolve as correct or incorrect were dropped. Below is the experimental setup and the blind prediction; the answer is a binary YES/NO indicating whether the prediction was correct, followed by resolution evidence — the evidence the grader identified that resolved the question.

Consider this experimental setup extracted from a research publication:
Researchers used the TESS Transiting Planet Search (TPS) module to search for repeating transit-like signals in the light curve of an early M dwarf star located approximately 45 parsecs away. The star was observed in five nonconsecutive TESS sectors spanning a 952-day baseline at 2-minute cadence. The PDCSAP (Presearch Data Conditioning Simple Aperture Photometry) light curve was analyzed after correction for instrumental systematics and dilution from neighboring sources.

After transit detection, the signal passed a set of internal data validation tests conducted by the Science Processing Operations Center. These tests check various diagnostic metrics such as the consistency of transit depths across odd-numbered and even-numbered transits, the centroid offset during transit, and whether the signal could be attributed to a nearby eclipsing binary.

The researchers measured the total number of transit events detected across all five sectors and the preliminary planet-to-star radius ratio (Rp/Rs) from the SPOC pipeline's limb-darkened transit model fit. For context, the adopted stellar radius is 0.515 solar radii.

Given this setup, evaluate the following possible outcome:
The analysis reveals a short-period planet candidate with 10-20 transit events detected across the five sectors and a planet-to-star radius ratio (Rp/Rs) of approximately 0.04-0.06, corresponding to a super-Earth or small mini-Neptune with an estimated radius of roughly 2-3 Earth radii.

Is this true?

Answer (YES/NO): NO